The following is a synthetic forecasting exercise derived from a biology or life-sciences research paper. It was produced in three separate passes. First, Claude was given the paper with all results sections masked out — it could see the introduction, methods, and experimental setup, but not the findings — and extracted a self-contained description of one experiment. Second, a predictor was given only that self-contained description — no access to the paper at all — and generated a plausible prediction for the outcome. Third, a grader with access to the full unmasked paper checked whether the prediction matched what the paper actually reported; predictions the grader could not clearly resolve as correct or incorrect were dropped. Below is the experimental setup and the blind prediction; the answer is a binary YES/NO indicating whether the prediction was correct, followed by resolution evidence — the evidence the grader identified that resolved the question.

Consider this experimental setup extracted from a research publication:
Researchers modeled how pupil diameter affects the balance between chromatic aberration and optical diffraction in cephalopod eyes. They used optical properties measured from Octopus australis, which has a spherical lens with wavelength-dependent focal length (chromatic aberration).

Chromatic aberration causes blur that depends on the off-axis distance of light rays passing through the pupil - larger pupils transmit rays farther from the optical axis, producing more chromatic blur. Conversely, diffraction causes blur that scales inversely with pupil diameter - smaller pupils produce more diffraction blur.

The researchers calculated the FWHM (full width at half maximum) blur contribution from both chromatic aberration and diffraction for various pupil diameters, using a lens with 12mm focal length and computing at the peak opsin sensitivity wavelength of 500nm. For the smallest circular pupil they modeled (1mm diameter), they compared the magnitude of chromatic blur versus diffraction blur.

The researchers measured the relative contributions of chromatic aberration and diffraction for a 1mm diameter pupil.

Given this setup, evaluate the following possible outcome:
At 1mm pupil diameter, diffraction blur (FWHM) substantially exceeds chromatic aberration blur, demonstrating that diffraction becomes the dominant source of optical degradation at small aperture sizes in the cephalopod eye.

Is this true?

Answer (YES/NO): NO